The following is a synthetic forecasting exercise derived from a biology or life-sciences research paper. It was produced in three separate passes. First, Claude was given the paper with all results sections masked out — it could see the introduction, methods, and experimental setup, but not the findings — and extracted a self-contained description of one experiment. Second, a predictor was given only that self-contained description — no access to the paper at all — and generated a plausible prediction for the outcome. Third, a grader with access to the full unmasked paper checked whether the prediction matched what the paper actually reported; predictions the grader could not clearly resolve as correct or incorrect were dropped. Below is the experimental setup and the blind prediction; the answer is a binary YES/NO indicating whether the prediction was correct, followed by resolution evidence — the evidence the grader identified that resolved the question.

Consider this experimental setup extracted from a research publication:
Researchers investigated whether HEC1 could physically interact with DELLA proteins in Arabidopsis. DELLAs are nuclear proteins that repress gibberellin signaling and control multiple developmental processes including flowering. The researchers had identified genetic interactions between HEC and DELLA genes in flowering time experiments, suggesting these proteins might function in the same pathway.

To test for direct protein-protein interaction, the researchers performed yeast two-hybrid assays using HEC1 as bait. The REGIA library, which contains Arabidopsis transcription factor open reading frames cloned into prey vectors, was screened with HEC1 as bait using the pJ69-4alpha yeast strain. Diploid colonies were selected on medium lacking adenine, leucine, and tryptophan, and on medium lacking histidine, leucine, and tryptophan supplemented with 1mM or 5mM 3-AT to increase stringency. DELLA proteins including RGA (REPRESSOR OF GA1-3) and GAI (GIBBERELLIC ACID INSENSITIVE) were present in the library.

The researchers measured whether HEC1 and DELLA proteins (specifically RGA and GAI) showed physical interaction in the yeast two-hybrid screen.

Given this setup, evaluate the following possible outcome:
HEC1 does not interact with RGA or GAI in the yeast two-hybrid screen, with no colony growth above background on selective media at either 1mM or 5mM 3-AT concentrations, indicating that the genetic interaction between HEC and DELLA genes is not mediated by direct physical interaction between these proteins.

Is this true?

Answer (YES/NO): NO